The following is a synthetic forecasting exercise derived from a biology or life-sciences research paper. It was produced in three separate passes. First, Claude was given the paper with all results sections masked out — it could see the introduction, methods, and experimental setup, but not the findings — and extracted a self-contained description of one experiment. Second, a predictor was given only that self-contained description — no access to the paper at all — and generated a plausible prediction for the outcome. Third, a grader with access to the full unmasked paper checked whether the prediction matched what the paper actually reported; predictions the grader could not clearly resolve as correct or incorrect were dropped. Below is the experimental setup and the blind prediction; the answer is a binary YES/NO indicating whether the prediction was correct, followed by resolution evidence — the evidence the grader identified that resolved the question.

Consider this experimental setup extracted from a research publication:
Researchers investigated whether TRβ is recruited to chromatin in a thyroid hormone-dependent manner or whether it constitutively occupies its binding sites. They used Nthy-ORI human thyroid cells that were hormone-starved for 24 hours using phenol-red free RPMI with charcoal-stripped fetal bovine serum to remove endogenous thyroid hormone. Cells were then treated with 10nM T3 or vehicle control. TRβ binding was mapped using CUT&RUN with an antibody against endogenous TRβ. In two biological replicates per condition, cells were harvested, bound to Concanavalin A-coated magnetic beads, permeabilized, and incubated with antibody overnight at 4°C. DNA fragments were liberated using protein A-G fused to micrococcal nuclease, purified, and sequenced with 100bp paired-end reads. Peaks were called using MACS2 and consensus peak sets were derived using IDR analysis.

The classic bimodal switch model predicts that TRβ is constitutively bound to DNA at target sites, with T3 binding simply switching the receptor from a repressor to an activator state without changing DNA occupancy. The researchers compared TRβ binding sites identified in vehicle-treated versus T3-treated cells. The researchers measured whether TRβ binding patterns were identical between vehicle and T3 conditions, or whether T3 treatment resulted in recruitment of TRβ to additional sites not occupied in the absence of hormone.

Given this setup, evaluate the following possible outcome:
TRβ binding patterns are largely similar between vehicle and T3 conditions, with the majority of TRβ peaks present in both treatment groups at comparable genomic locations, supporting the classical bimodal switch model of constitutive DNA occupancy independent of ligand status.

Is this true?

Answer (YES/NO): NO